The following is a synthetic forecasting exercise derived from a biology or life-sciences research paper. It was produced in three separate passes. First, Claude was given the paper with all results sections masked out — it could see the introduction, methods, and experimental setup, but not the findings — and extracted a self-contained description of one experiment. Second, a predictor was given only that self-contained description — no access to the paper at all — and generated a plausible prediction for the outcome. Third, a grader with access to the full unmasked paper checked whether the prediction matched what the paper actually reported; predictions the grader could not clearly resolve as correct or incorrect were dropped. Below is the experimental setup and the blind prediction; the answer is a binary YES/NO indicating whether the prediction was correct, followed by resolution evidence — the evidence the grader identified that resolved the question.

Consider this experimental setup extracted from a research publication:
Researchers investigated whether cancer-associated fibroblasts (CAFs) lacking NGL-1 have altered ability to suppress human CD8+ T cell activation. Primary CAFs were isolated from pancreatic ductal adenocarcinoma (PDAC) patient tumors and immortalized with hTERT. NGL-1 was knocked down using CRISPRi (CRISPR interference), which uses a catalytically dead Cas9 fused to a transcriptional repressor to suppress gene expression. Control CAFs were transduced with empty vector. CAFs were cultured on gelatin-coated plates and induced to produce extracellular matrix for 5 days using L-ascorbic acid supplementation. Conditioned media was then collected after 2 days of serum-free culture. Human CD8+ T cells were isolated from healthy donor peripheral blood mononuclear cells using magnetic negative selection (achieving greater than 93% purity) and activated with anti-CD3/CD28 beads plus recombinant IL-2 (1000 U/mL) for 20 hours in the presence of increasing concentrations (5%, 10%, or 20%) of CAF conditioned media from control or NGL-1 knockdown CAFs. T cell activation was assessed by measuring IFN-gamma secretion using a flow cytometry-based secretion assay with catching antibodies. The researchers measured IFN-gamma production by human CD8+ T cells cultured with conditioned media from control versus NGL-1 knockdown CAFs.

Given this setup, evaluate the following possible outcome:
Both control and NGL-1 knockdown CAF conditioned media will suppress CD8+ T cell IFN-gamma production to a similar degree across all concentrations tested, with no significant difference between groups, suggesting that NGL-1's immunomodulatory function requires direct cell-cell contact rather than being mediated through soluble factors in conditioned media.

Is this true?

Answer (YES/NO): NO